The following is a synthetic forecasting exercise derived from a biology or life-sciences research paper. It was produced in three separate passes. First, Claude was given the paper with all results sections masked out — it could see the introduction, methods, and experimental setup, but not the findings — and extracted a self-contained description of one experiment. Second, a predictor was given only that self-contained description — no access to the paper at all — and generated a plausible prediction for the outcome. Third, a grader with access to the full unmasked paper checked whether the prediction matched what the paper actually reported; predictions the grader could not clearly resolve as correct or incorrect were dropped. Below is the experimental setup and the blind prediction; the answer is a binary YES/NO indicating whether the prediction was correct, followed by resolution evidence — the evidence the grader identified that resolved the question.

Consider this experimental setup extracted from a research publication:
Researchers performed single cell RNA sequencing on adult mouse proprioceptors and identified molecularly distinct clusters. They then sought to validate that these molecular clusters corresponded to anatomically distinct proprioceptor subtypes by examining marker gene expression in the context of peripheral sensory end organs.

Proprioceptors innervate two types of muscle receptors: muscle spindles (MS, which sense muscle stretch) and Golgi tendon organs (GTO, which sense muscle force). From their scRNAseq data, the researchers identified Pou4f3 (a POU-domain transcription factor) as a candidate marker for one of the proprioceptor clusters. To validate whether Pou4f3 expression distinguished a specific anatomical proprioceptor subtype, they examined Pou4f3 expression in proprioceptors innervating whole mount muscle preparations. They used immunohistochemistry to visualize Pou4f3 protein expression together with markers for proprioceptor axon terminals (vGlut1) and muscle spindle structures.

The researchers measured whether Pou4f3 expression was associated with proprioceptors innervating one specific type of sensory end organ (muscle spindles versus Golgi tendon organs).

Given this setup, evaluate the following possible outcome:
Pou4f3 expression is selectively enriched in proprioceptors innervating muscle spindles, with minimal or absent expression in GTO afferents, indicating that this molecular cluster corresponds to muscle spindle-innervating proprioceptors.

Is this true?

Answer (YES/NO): NO